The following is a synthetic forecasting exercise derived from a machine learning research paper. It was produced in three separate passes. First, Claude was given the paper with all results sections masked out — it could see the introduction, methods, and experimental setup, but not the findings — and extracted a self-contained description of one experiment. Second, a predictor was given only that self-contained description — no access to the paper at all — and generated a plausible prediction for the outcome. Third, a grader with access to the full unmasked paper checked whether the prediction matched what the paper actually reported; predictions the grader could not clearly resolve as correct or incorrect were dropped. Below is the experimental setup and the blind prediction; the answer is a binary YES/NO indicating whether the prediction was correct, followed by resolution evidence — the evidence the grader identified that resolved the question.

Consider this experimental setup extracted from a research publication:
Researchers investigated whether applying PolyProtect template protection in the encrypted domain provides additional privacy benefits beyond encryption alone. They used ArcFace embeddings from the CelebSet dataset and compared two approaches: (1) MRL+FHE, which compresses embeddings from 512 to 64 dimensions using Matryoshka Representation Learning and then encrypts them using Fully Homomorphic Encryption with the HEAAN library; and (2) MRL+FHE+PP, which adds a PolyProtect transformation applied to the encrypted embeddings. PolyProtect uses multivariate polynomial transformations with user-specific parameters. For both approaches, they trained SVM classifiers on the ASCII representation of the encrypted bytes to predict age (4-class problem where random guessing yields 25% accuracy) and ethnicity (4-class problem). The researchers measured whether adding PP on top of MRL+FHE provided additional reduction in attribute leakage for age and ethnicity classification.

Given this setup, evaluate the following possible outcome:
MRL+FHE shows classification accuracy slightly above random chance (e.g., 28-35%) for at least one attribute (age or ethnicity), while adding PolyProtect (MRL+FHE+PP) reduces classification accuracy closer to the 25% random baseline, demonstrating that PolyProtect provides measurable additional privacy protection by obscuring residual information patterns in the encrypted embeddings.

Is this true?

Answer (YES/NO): NO